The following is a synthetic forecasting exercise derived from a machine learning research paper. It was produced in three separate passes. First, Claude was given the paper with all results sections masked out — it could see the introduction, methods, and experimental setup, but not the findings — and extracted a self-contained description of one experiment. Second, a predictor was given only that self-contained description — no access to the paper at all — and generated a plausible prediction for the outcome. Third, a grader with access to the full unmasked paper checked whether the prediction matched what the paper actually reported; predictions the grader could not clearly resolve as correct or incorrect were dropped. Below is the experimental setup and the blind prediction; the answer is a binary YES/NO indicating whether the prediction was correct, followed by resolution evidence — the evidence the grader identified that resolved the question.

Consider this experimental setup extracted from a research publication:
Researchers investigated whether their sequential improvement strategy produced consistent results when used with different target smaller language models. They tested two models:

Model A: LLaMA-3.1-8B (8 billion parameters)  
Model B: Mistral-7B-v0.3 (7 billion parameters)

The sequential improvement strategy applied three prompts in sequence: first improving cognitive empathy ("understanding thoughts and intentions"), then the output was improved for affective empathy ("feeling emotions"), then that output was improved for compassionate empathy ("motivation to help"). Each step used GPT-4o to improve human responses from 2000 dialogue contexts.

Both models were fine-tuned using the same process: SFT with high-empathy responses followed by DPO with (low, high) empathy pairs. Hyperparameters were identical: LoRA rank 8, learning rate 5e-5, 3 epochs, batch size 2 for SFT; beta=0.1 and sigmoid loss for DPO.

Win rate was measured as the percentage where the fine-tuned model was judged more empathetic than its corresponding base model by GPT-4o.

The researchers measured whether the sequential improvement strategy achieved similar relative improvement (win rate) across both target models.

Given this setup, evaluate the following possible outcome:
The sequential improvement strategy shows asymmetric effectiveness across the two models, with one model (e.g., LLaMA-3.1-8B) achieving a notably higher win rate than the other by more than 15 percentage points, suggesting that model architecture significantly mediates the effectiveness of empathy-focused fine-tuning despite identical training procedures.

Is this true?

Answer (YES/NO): YES